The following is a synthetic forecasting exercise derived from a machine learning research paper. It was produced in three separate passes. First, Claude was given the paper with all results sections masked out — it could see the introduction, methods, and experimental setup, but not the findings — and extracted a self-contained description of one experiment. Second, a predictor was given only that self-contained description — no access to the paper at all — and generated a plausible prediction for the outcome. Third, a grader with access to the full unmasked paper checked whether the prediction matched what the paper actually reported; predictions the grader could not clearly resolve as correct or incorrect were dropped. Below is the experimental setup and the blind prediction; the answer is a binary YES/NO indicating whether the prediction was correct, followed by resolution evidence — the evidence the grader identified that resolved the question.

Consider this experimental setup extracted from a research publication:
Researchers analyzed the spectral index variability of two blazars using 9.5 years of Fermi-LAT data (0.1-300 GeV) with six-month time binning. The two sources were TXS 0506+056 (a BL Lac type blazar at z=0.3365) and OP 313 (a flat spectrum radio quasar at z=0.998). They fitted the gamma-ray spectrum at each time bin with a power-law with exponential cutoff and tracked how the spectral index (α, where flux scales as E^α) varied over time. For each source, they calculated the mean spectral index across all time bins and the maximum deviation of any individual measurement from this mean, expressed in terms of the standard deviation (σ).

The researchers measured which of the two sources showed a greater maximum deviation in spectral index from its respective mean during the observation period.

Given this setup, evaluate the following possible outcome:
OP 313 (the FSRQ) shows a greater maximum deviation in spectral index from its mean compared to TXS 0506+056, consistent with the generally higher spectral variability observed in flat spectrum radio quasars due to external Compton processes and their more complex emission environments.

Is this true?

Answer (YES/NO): YES